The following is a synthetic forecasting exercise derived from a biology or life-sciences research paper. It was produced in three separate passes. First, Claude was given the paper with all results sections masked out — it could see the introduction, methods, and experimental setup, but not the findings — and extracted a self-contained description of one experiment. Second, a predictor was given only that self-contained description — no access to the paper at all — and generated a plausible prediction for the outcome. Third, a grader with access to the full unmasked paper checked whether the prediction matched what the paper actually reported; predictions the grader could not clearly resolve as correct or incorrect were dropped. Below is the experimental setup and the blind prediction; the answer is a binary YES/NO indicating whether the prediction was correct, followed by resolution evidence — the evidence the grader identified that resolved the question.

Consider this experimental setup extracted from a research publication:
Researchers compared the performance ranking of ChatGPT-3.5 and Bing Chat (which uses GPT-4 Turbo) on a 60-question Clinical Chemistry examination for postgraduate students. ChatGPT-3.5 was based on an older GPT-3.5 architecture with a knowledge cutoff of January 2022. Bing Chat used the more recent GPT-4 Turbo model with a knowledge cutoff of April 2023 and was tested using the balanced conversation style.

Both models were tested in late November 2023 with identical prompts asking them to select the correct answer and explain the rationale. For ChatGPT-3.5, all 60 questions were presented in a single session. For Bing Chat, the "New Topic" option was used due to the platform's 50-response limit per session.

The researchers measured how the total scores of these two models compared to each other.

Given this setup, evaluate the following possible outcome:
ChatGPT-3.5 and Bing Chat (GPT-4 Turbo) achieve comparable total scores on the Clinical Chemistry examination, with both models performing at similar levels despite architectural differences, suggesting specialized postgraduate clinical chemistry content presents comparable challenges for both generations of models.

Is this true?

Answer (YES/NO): YES